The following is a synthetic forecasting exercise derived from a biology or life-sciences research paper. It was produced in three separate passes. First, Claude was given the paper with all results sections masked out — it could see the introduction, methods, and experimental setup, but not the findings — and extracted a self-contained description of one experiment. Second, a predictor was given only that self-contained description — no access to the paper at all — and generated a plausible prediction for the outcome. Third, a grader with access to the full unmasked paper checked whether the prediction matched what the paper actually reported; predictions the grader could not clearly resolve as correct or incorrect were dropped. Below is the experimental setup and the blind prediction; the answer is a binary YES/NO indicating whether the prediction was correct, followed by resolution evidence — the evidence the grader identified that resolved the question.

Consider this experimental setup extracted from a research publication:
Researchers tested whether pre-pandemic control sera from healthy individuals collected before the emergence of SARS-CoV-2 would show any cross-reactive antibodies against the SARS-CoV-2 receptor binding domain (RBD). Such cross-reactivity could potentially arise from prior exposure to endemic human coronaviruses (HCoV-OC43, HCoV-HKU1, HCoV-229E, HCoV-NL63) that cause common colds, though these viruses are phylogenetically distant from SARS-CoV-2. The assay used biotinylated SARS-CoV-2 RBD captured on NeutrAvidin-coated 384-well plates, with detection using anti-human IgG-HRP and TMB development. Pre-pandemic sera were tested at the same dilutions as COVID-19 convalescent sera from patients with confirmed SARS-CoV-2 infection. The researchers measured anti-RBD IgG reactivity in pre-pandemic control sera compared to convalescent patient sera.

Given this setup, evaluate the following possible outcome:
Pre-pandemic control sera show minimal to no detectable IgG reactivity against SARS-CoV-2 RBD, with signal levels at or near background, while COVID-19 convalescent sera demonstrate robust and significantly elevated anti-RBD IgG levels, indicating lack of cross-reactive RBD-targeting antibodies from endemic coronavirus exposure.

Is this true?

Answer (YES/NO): YES